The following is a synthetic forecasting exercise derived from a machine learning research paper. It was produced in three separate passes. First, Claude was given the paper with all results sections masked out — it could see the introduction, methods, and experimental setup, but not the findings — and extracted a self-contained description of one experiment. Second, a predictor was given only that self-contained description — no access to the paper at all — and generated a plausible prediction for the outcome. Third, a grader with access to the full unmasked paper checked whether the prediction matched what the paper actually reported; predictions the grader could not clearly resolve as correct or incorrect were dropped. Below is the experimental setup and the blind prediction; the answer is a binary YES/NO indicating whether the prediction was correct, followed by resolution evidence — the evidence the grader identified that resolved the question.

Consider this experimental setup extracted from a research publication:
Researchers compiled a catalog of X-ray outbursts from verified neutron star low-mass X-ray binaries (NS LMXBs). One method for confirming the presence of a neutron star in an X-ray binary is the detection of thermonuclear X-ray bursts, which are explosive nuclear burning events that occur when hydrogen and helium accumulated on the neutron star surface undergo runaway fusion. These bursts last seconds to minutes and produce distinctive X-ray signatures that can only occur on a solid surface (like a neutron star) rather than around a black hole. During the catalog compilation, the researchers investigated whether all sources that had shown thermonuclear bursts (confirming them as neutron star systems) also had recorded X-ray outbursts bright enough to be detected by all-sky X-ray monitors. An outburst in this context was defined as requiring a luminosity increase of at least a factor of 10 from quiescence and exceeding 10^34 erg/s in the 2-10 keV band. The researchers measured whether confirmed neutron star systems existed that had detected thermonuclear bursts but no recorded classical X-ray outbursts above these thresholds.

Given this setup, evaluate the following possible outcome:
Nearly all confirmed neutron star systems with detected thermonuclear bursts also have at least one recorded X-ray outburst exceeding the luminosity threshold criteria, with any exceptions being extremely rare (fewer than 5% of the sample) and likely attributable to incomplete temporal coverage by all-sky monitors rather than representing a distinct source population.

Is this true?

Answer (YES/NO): NO